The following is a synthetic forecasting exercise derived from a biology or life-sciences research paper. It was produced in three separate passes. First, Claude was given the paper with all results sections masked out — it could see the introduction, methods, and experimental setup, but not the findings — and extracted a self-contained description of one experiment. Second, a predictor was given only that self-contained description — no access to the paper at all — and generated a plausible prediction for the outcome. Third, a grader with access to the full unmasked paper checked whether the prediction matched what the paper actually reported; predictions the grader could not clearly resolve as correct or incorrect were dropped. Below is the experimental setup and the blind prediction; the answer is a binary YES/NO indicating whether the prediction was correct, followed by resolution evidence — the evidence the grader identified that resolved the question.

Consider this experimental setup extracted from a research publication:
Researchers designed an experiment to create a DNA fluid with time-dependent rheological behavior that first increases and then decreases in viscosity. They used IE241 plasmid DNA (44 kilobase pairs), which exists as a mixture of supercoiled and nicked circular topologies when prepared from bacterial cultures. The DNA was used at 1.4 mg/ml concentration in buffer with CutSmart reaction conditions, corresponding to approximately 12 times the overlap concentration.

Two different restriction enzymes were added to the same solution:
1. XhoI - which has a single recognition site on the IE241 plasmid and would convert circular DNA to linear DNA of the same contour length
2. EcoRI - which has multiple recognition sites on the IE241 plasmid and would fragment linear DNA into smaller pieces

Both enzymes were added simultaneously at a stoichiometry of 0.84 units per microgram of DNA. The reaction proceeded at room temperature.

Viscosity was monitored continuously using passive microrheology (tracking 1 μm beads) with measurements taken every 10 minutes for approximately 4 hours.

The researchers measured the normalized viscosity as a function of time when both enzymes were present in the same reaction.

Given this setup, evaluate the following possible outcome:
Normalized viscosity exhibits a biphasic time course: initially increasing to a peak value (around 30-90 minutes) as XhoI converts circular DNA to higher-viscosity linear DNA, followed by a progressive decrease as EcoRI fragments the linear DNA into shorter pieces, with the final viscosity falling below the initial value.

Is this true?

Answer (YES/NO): YES